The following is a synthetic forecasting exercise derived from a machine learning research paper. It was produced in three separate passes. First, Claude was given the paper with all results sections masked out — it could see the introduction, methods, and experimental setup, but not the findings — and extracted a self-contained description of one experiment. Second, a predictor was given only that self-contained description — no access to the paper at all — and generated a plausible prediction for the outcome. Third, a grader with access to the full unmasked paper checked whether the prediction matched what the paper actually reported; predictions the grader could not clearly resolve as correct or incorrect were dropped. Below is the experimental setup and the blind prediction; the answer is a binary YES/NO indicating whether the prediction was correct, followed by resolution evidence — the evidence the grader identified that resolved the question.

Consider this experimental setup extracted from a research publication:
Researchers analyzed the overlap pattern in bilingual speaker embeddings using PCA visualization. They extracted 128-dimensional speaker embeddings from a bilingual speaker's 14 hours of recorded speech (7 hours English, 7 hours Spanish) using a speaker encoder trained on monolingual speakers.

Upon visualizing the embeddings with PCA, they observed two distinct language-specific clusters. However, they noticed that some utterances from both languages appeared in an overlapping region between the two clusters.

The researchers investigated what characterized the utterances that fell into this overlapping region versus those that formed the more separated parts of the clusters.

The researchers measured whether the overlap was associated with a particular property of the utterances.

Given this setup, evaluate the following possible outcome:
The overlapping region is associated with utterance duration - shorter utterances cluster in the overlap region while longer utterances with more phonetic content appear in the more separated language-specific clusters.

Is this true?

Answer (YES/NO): YES